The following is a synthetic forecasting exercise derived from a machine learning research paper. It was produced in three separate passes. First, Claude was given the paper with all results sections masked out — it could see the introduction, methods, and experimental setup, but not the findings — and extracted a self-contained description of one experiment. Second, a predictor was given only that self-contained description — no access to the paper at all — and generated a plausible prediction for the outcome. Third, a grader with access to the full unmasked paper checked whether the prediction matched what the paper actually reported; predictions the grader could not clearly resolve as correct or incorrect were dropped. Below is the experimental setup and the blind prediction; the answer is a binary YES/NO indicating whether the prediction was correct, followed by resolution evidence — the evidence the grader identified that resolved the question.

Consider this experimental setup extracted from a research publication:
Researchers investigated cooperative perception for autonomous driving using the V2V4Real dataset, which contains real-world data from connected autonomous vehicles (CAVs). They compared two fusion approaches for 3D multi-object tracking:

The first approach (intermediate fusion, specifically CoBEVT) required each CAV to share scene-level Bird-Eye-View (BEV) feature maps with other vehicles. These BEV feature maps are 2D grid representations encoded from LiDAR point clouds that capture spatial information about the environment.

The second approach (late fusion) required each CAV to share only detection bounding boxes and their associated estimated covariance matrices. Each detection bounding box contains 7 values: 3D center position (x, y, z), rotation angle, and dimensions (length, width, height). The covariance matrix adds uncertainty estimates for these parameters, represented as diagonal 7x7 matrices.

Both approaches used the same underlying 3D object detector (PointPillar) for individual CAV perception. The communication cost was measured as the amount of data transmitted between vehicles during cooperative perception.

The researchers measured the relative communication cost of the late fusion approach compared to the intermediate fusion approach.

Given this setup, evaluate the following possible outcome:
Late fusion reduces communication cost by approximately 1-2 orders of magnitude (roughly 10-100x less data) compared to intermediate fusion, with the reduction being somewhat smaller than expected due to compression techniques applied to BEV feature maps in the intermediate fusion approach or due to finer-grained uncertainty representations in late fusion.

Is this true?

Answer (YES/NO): YES